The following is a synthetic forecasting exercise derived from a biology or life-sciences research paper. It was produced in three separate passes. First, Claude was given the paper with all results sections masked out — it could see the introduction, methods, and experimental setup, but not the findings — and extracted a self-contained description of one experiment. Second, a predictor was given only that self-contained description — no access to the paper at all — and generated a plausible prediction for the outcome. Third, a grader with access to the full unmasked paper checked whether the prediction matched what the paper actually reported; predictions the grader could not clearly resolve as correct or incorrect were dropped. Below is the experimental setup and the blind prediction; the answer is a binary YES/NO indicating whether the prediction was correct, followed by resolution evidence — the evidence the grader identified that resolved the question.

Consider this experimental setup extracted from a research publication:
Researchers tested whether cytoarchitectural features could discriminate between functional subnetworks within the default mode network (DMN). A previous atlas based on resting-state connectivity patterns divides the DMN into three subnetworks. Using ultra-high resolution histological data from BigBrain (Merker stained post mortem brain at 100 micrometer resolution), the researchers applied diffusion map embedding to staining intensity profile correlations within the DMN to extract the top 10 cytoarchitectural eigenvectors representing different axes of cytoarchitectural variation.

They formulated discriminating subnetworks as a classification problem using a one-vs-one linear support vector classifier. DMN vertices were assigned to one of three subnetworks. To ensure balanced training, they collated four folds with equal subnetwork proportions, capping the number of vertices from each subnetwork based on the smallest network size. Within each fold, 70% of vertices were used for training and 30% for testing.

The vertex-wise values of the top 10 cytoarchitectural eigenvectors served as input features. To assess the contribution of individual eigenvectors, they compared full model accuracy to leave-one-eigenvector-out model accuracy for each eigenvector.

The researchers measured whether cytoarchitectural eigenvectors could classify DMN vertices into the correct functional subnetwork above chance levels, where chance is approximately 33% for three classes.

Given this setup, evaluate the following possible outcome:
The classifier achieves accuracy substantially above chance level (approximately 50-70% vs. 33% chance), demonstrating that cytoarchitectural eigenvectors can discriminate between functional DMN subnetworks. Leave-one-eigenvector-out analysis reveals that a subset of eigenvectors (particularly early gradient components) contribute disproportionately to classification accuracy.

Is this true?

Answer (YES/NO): NO